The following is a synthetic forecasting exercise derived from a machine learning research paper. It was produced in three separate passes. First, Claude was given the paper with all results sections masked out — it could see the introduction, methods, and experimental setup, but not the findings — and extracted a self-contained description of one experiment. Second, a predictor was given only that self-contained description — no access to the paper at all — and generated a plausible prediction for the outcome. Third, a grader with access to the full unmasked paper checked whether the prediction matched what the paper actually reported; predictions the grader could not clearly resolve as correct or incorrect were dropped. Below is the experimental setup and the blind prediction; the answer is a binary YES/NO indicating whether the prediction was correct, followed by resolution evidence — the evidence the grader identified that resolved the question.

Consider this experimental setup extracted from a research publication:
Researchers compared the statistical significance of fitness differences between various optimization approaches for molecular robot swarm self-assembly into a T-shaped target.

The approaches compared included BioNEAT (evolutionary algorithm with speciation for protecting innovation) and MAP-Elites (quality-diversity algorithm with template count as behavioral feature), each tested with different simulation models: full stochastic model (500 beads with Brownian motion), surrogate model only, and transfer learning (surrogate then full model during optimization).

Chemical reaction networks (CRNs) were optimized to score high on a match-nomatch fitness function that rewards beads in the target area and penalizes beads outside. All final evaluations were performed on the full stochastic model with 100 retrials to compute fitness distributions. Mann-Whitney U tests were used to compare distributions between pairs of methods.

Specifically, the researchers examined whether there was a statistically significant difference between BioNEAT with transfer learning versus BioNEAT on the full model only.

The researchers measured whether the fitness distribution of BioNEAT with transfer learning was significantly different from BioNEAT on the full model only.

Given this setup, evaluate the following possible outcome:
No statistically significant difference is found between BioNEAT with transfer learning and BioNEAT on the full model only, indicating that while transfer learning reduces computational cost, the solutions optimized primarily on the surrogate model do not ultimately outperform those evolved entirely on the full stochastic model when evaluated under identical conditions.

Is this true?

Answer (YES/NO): YES